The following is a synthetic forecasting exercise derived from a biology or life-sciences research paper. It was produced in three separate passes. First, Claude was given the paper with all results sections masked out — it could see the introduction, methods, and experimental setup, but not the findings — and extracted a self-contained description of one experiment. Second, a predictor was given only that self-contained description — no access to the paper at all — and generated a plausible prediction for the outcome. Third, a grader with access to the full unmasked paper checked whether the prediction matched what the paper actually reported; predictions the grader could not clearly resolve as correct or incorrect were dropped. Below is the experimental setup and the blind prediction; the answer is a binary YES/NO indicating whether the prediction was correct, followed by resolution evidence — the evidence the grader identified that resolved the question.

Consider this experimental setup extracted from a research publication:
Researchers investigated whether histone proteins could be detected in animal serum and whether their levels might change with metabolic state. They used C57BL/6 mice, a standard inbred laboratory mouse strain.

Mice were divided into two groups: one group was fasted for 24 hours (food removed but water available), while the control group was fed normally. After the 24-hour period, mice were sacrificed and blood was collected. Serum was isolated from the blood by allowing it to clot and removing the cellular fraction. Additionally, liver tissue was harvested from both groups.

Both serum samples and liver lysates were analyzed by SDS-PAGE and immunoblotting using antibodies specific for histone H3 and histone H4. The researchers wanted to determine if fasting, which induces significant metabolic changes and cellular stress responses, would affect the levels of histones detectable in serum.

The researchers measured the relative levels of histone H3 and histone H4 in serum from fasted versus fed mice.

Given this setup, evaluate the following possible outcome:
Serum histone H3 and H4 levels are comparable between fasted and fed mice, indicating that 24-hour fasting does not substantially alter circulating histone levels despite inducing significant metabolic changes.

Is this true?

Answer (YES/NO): NO